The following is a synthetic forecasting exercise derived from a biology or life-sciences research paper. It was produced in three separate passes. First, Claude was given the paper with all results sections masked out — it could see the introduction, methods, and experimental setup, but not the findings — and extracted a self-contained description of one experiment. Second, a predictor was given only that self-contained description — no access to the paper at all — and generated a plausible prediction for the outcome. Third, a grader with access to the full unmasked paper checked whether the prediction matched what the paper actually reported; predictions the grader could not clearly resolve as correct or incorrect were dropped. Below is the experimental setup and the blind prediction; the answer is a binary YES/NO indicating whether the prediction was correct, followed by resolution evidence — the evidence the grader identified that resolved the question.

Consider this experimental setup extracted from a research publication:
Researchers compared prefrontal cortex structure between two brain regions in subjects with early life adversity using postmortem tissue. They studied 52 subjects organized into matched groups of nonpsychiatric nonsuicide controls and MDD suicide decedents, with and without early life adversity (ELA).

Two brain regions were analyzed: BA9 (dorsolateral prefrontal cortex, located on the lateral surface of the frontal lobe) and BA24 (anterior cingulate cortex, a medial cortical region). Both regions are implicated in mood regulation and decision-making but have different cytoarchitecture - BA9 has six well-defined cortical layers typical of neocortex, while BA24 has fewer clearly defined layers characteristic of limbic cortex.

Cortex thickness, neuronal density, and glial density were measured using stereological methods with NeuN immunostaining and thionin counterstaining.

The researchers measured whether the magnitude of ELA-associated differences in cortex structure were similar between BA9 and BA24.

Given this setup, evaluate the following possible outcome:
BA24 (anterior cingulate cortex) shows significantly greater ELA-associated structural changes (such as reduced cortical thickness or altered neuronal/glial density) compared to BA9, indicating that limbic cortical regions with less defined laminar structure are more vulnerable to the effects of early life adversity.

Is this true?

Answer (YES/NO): NO